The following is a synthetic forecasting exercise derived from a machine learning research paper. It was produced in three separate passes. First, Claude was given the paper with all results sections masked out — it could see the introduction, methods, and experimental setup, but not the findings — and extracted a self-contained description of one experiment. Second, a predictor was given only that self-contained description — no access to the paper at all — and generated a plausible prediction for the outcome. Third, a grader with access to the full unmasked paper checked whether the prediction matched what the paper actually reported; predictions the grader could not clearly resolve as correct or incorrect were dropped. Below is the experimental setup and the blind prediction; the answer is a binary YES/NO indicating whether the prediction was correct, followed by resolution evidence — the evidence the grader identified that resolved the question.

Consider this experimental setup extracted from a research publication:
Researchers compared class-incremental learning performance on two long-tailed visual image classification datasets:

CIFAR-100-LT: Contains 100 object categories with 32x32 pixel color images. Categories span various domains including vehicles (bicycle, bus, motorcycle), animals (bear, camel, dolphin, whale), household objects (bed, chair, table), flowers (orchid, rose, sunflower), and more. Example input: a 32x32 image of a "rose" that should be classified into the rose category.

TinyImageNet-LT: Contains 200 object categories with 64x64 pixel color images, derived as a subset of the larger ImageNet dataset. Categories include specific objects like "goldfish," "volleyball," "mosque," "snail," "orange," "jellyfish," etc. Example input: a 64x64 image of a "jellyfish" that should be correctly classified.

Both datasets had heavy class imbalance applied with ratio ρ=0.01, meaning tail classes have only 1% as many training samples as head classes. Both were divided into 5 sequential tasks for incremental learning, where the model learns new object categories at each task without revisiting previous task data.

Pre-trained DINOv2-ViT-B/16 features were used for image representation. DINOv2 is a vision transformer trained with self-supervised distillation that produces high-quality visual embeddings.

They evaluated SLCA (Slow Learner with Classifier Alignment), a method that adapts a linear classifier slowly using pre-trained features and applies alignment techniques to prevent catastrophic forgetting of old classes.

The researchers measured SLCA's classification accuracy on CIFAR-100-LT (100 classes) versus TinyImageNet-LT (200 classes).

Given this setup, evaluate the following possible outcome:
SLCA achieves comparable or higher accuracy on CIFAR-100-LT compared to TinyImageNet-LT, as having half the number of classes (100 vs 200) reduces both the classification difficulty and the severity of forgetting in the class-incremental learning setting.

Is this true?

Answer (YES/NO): YES